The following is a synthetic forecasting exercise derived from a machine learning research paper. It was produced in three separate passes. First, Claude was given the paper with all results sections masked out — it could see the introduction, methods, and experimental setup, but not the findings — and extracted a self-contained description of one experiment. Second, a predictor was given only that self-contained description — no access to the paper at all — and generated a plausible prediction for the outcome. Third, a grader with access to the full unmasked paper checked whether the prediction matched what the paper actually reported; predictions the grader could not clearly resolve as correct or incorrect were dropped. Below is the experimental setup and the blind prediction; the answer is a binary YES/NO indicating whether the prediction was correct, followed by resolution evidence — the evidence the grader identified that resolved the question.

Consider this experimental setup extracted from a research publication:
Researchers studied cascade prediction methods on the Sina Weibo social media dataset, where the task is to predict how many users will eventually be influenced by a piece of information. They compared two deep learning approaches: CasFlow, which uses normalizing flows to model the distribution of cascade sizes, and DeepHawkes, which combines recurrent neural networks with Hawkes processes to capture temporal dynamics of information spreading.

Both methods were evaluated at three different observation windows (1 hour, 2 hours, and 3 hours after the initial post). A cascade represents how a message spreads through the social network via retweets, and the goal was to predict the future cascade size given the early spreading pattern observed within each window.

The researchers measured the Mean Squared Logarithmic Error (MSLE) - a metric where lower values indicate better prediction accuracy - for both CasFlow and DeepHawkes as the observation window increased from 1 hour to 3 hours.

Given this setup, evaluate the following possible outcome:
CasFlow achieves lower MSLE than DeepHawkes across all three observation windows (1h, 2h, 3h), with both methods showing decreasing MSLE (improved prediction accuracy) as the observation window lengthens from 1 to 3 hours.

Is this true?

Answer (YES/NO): NO